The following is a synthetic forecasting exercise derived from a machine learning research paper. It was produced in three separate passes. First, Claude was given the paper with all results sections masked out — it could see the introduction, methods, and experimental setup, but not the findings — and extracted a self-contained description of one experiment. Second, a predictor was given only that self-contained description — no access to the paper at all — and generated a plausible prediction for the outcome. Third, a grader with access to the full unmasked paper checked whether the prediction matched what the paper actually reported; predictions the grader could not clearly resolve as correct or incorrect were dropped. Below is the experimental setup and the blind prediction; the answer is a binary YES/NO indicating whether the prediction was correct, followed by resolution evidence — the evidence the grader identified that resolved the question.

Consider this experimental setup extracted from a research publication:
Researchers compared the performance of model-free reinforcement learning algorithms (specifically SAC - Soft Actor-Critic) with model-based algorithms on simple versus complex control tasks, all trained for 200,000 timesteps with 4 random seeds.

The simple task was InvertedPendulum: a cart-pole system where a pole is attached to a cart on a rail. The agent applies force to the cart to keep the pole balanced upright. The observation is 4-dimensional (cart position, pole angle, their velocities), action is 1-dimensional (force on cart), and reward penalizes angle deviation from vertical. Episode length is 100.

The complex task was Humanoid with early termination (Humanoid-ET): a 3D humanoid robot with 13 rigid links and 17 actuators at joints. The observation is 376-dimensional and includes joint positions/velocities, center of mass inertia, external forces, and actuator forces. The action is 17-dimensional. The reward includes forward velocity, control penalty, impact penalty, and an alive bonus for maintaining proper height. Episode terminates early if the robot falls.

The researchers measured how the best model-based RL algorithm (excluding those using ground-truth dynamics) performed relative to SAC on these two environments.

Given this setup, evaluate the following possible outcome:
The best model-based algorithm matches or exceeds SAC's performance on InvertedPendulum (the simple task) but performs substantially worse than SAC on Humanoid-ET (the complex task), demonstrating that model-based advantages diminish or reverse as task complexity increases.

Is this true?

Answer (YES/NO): YES